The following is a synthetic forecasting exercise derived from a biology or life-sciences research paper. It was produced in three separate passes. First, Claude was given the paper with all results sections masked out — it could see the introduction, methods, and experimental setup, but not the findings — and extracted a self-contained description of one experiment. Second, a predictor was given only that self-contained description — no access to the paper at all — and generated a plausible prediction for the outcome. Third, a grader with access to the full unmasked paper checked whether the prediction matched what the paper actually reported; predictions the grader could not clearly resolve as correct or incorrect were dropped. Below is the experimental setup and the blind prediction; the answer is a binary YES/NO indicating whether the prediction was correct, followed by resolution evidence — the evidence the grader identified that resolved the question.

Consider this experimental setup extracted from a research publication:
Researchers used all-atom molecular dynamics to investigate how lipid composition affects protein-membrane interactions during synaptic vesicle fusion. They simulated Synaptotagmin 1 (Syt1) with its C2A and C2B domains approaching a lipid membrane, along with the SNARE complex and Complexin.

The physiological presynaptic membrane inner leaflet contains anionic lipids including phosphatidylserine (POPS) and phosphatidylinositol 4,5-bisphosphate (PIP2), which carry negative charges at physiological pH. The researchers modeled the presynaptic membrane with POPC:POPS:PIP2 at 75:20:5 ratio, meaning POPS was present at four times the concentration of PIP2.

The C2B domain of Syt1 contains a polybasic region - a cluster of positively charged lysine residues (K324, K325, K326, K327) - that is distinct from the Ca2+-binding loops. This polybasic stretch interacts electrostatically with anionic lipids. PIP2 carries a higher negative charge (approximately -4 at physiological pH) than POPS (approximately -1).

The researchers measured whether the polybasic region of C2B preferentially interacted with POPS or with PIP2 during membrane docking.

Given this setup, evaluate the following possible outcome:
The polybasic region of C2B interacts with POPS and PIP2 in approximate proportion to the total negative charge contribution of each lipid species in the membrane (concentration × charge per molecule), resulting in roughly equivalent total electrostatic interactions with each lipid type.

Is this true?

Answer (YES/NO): NO